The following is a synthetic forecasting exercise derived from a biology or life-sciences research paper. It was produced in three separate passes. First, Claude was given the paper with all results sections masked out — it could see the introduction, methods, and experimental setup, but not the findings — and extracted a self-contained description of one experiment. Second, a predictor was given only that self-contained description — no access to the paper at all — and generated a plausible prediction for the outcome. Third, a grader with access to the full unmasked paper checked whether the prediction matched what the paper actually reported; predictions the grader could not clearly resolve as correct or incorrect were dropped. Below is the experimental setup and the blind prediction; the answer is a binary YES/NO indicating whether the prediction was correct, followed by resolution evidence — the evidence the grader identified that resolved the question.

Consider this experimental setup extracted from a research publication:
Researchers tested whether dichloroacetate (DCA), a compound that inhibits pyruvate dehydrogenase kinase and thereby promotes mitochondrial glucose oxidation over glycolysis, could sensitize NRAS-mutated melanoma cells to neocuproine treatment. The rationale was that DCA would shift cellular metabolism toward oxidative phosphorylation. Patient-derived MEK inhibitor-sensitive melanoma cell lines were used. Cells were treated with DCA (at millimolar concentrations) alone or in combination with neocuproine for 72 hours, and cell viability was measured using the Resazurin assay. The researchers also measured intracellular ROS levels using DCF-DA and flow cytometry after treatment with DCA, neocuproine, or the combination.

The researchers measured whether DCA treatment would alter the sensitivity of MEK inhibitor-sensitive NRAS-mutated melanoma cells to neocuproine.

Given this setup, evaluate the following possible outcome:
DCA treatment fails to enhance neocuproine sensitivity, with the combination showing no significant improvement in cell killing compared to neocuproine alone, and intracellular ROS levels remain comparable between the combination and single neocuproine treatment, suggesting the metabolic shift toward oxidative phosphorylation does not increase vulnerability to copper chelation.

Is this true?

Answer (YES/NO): NO